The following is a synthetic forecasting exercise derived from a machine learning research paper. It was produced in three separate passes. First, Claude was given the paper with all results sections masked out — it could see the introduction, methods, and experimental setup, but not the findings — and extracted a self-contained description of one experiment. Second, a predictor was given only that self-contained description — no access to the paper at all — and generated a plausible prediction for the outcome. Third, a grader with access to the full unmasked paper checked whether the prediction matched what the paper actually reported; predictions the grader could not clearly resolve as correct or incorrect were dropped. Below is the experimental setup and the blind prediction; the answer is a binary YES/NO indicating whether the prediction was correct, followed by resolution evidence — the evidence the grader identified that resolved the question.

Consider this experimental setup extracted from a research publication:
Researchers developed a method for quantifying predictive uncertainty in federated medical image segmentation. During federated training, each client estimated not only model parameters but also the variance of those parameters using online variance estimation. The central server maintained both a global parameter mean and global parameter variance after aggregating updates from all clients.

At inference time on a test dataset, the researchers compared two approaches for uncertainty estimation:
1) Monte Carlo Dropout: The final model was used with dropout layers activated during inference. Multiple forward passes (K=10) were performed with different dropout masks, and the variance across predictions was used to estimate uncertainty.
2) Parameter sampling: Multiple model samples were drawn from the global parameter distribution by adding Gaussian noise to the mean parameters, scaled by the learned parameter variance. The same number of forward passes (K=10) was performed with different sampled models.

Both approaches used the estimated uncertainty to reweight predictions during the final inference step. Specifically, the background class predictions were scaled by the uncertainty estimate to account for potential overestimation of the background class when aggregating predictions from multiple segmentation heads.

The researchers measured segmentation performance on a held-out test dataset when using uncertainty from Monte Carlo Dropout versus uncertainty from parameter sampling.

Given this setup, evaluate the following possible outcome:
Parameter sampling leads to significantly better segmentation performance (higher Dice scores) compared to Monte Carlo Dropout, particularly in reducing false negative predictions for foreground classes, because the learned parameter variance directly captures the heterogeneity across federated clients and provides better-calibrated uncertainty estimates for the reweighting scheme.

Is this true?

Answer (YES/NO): NO